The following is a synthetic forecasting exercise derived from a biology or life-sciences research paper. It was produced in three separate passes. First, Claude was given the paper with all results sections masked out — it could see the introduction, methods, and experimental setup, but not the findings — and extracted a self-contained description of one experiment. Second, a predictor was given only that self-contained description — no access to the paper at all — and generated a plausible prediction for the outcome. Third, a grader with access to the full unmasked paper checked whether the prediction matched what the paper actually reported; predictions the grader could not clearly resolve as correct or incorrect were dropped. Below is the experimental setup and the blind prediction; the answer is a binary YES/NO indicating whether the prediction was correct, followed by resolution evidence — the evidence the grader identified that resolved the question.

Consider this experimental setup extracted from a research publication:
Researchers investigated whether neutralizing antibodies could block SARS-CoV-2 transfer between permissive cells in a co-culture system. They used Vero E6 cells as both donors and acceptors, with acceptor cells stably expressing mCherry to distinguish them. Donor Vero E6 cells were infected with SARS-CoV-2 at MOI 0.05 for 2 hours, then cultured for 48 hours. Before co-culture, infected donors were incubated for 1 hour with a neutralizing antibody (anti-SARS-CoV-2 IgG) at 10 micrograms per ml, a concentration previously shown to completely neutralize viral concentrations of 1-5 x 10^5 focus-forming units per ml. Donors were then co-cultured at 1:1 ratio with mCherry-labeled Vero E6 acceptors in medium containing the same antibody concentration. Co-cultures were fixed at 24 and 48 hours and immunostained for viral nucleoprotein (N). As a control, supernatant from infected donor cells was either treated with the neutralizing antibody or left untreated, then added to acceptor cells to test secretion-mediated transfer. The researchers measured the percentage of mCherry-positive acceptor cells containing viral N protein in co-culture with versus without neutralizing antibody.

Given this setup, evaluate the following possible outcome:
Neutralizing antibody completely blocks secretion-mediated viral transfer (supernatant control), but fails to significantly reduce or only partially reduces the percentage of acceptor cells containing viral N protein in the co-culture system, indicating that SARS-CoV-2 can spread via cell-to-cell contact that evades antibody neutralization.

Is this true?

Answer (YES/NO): YES